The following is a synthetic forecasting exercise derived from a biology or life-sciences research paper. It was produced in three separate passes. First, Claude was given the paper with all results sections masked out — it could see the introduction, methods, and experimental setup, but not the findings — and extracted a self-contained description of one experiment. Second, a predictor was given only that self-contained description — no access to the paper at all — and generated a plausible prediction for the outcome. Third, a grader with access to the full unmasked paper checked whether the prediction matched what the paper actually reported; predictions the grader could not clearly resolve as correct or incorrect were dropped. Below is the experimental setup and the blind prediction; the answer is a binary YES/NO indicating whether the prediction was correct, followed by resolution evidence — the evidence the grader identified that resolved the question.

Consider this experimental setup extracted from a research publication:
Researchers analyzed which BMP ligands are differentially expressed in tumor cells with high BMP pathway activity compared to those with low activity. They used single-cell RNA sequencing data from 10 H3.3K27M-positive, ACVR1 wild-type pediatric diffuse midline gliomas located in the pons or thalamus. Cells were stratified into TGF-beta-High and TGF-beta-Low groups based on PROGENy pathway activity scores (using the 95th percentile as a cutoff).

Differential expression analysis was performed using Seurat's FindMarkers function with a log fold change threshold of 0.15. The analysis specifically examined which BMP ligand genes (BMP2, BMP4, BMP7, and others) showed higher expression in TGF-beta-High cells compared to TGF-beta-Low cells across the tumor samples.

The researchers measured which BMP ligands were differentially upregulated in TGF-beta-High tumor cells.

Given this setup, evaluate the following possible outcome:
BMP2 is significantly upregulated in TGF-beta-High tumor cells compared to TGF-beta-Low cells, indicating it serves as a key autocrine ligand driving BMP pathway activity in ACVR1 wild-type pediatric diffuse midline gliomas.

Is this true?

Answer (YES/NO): NO